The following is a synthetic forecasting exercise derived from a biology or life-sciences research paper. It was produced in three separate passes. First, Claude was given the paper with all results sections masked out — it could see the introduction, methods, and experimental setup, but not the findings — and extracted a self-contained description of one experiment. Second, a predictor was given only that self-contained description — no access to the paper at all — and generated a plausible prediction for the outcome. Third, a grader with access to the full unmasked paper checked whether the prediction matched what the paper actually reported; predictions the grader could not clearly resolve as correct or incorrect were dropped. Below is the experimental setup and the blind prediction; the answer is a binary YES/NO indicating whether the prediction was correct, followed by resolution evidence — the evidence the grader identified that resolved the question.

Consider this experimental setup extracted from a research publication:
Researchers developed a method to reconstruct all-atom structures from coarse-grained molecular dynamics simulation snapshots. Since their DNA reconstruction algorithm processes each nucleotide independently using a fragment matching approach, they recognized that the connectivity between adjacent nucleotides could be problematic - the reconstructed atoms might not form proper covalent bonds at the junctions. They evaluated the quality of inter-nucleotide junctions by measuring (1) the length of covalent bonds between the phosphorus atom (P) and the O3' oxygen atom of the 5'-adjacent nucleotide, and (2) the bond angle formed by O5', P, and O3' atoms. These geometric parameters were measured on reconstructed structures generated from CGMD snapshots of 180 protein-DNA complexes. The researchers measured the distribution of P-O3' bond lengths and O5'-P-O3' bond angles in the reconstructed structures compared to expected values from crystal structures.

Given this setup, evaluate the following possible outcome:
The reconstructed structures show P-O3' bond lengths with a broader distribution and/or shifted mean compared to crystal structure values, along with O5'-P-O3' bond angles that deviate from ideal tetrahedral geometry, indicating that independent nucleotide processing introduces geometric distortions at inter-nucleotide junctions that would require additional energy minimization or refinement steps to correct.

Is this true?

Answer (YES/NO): YES